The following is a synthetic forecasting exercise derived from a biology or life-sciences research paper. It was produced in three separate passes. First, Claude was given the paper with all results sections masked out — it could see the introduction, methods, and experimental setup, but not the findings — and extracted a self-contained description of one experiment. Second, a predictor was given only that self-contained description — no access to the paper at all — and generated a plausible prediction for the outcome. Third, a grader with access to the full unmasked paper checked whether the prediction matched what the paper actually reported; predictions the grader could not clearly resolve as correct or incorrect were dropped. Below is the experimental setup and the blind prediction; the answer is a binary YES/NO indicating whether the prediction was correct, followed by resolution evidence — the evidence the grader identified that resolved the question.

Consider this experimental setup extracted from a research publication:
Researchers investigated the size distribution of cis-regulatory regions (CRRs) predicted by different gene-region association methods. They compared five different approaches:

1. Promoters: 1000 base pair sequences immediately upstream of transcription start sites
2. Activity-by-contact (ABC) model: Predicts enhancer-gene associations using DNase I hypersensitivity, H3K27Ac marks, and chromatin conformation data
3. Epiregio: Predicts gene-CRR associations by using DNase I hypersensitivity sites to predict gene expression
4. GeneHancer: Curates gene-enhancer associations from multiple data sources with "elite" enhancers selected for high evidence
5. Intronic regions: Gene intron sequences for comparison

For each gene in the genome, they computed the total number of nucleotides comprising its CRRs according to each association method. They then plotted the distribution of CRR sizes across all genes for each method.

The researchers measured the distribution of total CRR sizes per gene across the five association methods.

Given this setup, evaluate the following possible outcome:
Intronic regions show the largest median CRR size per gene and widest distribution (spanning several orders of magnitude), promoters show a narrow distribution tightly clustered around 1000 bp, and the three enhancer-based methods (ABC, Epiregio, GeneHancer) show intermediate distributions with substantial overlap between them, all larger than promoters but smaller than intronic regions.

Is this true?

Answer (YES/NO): NO